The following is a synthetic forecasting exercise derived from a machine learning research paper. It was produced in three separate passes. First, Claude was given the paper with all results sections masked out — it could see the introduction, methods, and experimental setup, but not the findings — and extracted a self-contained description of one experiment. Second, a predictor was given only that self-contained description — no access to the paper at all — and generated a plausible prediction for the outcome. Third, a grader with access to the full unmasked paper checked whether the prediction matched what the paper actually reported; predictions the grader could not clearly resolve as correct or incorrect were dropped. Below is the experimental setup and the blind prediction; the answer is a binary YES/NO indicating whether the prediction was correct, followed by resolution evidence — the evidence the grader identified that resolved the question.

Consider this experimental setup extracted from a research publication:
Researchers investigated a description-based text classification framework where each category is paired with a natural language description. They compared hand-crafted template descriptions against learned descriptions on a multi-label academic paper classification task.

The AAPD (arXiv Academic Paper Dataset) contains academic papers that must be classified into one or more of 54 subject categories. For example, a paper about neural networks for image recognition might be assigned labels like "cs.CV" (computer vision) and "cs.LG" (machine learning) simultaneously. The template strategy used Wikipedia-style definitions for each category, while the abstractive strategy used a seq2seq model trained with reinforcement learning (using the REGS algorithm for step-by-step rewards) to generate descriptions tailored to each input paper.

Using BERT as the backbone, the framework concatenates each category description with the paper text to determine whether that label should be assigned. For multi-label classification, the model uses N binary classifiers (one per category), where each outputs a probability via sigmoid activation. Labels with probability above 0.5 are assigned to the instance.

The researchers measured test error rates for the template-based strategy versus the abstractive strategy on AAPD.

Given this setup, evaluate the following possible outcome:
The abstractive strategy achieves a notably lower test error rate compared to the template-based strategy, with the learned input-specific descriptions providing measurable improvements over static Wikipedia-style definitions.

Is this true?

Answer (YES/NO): NO